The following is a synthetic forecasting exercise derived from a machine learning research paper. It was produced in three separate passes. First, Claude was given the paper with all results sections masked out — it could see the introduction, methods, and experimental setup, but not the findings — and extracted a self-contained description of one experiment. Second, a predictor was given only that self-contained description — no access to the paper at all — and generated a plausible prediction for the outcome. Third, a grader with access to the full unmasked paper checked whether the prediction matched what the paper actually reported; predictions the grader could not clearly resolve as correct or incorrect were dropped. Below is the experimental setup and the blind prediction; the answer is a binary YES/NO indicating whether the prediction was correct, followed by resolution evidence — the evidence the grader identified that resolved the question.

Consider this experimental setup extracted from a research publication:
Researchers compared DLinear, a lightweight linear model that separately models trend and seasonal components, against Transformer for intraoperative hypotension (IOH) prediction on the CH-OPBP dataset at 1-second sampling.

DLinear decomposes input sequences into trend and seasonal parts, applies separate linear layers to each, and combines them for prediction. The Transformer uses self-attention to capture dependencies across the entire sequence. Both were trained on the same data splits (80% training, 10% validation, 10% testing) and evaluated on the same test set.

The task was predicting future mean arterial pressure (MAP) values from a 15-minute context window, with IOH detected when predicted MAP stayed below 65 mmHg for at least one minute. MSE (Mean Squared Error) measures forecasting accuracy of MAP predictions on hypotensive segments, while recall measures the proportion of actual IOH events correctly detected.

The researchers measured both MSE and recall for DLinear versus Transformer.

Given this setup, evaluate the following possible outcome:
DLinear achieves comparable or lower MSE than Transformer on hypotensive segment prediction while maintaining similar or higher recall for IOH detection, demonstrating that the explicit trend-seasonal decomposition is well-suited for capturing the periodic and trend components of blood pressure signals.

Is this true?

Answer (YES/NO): NO